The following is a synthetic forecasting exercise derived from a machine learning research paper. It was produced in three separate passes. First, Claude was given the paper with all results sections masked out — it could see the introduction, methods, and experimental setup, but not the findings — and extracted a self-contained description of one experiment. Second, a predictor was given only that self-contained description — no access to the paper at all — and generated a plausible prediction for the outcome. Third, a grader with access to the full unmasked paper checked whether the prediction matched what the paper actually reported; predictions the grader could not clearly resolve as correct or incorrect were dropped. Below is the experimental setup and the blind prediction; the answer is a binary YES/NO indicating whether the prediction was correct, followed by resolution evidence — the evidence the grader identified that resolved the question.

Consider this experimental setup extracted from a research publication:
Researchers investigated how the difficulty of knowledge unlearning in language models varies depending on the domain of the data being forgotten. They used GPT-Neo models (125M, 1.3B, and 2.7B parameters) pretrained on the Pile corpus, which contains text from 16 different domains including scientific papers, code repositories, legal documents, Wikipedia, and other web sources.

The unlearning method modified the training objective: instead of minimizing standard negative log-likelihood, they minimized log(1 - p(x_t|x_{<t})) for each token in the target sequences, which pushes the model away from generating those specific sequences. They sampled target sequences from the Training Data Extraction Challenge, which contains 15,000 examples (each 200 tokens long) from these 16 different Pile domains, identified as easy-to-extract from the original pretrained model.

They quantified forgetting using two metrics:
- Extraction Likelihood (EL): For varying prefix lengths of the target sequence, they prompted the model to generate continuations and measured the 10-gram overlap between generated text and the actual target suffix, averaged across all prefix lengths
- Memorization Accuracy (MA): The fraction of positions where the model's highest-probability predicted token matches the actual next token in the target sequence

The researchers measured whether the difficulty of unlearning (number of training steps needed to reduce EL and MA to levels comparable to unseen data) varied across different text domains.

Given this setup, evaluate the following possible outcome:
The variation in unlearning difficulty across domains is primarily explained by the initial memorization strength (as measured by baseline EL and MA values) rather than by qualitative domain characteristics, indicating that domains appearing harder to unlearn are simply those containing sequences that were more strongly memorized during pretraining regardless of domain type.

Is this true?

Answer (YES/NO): NO